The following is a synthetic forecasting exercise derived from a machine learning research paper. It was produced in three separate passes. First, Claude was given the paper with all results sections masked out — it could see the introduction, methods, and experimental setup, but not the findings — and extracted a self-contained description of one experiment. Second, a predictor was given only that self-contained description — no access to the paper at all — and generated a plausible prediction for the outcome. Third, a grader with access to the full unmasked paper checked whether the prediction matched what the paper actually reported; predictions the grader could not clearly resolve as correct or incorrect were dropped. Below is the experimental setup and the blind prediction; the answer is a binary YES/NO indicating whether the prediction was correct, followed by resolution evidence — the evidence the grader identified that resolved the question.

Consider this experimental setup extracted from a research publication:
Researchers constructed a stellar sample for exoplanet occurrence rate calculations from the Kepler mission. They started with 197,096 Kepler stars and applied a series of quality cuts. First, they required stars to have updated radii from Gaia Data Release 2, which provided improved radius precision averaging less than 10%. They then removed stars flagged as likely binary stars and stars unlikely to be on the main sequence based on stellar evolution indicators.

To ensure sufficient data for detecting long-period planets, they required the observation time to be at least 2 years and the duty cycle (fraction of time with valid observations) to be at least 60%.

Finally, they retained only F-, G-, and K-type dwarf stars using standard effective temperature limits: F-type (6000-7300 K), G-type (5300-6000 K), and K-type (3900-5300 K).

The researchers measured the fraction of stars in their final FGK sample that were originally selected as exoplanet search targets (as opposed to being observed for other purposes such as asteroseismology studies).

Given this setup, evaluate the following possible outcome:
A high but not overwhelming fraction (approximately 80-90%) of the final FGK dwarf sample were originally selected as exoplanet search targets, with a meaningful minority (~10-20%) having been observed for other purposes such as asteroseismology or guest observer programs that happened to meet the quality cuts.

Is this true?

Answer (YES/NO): NO